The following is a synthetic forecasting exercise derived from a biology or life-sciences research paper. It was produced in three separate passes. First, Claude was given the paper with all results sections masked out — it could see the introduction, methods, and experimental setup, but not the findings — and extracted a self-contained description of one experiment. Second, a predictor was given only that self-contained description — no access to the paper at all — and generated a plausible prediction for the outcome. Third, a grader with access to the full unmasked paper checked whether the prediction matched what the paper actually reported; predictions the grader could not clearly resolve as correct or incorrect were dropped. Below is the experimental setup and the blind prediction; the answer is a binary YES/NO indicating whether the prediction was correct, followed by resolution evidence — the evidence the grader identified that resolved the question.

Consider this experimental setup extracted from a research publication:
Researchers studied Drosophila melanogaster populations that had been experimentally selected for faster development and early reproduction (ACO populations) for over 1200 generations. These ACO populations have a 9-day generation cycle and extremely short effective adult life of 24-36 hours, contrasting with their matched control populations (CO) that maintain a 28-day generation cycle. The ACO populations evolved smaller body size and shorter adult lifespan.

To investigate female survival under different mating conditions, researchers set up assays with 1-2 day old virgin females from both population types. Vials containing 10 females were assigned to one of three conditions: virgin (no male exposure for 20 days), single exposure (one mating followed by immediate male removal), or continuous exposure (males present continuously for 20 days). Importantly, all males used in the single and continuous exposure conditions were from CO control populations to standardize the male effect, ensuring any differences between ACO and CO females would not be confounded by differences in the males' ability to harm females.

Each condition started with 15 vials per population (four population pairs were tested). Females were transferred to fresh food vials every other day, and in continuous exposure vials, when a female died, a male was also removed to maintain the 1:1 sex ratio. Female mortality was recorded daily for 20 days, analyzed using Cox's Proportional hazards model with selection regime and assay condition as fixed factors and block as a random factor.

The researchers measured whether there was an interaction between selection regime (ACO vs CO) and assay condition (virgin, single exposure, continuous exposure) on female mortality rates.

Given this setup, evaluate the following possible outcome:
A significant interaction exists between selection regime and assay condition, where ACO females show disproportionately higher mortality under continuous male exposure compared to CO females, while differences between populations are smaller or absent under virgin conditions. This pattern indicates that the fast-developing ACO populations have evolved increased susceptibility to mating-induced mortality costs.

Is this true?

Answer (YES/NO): YES